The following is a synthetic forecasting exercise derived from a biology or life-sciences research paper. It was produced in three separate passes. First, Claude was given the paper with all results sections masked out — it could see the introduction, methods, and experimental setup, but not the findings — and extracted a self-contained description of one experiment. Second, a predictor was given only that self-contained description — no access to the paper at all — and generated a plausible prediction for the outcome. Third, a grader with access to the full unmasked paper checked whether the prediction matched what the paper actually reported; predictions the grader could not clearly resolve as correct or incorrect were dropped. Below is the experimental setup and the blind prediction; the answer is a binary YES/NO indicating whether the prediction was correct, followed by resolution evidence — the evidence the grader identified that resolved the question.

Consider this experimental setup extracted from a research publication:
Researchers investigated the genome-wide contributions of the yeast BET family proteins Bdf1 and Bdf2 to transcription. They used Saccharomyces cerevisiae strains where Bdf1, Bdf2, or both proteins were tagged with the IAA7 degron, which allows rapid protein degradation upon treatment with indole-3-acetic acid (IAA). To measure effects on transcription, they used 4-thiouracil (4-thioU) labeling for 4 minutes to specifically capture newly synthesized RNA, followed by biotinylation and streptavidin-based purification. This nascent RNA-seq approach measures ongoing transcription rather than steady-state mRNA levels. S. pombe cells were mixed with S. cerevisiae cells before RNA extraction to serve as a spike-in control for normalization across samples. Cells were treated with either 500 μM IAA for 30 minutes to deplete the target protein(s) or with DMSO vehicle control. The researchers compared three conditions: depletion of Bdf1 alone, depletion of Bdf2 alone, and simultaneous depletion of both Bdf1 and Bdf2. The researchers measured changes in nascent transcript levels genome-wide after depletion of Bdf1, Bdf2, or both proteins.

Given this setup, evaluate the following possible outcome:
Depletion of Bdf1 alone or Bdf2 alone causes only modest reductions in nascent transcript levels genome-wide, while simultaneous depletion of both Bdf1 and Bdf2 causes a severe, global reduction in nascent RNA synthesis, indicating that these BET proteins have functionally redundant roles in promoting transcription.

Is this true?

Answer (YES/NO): YES